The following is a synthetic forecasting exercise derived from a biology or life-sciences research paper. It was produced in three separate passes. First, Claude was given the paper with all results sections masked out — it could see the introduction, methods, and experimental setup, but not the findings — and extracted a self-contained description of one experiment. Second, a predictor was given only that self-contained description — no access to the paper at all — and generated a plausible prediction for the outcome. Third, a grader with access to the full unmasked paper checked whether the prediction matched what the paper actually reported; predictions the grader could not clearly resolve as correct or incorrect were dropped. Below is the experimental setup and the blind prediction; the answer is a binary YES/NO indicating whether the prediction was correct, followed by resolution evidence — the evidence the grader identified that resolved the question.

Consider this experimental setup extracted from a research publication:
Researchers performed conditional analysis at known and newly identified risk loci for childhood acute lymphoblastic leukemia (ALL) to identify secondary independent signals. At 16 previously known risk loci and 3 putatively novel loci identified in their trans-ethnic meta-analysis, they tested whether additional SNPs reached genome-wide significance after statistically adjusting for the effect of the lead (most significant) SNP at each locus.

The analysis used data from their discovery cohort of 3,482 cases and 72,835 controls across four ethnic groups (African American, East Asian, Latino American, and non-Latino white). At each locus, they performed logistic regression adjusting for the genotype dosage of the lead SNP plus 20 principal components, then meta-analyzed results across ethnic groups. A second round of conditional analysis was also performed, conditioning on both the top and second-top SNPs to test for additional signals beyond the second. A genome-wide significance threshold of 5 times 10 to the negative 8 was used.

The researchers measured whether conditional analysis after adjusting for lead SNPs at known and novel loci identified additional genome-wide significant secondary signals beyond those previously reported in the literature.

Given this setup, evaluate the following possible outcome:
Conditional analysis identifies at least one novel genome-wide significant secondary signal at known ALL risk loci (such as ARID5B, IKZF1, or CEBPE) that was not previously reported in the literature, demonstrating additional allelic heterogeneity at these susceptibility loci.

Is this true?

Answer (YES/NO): YES